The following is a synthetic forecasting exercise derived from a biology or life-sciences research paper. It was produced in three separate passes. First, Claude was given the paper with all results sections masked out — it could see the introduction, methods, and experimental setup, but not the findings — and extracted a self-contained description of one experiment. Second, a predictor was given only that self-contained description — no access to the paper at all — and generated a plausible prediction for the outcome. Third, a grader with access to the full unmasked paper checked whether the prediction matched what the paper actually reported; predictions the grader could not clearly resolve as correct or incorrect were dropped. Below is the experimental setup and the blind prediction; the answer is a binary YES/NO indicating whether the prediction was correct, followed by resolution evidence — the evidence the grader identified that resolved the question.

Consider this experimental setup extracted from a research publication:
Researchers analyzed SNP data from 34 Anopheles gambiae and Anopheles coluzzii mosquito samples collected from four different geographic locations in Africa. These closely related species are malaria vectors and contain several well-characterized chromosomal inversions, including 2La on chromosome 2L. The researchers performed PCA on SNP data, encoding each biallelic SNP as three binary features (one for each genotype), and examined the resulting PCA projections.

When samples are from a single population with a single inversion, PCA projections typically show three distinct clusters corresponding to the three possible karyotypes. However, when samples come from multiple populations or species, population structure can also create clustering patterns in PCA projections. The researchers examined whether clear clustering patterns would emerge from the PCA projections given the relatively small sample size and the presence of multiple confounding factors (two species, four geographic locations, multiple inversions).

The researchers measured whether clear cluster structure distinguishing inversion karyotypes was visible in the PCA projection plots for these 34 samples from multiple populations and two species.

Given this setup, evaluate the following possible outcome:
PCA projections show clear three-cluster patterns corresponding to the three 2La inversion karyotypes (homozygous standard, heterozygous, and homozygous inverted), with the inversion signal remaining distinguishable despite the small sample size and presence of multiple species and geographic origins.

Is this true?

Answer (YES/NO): NO